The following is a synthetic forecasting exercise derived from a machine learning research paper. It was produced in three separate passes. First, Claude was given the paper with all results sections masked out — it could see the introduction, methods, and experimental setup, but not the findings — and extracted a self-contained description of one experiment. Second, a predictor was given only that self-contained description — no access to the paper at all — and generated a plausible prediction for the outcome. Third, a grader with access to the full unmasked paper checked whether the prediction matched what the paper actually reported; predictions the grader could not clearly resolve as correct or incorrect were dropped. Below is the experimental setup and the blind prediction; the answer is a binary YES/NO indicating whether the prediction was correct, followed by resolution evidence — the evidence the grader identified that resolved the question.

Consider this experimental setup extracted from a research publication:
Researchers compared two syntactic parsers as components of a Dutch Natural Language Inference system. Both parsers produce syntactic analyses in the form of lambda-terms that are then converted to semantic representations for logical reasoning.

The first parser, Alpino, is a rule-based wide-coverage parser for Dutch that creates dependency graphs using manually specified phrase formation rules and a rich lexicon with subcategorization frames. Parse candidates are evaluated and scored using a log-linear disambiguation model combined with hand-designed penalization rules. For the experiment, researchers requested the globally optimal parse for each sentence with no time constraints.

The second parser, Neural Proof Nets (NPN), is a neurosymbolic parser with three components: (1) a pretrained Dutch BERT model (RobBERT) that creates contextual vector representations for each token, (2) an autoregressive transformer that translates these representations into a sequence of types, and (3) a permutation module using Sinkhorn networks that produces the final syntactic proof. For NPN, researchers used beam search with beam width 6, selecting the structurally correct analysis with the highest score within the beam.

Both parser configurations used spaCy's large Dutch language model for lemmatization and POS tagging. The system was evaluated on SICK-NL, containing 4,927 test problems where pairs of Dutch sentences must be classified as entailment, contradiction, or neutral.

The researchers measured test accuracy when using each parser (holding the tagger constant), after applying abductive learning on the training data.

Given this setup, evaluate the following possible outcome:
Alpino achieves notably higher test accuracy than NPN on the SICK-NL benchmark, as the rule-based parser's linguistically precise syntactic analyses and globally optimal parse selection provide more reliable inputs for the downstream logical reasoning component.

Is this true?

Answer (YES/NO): NO